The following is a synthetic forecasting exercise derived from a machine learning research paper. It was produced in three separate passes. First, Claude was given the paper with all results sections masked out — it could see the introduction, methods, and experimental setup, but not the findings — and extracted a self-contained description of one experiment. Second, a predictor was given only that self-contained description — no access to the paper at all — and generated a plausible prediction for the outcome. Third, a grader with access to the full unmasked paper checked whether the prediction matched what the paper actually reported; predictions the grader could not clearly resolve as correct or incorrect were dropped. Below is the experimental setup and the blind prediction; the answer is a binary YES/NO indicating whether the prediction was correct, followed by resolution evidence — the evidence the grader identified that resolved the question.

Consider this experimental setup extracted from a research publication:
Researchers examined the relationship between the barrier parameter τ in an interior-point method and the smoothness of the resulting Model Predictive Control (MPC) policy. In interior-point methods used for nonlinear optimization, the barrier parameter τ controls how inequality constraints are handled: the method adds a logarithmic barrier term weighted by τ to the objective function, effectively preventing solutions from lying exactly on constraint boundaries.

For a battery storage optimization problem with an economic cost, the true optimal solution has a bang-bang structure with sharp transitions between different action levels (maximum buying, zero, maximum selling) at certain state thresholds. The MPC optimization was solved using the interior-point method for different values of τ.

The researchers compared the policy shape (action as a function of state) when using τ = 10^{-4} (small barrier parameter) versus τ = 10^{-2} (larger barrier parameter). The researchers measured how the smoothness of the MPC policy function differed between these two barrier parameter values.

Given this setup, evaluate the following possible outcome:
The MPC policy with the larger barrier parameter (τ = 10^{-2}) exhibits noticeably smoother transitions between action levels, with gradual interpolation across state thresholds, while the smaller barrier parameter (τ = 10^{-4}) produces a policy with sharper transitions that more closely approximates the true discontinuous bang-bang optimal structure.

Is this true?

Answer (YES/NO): YES